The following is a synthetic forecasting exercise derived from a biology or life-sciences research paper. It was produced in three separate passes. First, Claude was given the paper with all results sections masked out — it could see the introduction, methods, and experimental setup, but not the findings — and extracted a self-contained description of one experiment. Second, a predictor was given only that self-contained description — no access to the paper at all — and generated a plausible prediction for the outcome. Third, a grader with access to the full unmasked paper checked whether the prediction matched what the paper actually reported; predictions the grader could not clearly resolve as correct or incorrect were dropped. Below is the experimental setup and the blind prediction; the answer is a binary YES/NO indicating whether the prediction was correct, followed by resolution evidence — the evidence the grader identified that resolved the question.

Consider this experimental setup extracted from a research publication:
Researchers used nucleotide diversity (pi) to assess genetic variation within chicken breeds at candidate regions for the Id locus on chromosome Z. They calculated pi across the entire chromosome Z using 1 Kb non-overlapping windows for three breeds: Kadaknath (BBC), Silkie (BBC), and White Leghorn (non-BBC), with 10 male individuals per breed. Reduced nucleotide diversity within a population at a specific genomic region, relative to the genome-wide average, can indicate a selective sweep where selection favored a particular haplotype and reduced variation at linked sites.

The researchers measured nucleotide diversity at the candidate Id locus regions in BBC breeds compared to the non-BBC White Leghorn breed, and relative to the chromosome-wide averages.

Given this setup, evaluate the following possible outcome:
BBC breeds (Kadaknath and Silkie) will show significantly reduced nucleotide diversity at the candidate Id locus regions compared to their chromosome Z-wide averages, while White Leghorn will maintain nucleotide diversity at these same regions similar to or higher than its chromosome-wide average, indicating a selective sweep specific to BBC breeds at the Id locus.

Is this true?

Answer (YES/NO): YES